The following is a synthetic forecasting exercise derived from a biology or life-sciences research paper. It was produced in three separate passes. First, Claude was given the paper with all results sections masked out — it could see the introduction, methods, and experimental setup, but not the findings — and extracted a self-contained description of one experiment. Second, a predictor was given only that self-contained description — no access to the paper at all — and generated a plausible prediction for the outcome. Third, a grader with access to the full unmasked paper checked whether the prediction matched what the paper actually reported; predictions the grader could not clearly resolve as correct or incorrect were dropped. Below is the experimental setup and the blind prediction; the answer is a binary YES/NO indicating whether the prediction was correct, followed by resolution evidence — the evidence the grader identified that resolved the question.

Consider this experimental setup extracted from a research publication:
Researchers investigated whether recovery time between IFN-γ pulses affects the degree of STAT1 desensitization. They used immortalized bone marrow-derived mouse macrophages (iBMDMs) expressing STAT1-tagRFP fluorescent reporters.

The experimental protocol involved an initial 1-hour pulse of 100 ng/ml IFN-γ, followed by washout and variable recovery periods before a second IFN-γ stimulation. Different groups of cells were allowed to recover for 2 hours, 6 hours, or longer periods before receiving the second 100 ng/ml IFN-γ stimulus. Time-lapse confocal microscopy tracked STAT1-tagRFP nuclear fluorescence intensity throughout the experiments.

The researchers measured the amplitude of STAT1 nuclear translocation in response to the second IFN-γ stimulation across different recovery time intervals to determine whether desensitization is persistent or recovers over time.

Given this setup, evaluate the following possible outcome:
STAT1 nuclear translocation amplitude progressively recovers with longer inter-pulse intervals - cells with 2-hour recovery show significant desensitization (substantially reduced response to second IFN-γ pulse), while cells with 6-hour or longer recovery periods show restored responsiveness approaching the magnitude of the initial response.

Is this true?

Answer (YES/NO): NO